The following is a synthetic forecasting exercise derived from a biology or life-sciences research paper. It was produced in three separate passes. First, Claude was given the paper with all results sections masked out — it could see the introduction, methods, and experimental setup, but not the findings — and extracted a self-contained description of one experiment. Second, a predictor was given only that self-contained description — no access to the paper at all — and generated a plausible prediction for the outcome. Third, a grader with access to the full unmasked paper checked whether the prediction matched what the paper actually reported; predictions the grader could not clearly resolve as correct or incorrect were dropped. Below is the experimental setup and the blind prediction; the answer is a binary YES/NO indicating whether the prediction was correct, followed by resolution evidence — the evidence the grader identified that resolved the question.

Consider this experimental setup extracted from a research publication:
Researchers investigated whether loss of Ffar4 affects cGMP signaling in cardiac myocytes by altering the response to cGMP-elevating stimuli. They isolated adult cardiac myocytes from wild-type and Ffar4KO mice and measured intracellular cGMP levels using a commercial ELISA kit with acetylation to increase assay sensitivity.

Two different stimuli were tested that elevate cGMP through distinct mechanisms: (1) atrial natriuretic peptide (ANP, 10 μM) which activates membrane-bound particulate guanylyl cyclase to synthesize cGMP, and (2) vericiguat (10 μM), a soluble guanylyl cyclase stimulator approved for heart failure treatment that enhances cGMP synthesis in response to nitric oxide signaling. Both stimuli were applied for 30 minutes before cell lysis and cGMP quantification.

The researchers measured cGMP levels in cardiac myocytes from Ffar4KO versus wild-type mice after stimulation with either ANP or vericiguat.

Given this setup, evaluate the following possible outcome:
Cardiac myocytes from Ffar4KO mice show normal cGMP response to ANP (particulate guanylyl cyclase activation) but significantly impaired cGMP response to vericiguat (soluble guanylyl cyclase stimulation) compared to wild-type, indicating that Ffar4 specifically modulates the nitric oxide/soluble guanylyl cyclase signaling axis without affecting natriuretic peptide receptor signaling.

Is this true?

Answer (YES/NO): YES